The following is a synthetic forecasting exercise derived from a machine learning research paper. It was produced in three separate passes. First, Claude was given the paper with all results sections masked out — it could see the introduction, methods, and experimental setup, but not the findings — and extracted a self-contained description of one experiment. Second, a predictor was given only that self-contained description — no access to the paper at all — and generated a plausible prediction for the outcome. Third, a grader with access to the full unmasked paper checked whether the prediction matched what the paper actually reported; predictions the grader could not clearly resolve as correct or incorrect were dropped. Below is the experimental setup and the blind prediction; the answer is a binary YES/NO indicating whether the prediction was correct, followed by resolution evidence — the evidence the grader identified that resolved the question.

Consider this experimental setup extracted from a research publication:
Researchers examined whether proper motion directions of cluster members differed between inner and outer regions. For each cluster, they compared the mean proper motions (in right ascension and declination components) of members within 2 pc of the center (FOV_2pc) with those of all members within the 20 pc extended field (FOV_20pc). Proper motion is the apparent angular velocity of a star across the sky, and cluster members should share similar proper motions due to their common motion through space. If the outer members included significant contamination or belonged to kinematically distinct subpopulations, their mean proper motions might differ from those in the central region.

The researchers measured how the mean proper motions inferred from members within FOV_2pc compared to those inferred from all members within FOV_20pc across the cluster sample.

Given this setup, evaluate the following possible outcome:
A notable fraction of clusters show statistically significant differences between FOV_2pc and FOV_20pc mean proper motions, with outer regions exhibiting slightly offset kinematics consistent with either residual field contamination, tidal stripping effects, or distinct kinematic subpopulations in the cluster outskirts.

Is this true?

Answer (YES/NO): NO